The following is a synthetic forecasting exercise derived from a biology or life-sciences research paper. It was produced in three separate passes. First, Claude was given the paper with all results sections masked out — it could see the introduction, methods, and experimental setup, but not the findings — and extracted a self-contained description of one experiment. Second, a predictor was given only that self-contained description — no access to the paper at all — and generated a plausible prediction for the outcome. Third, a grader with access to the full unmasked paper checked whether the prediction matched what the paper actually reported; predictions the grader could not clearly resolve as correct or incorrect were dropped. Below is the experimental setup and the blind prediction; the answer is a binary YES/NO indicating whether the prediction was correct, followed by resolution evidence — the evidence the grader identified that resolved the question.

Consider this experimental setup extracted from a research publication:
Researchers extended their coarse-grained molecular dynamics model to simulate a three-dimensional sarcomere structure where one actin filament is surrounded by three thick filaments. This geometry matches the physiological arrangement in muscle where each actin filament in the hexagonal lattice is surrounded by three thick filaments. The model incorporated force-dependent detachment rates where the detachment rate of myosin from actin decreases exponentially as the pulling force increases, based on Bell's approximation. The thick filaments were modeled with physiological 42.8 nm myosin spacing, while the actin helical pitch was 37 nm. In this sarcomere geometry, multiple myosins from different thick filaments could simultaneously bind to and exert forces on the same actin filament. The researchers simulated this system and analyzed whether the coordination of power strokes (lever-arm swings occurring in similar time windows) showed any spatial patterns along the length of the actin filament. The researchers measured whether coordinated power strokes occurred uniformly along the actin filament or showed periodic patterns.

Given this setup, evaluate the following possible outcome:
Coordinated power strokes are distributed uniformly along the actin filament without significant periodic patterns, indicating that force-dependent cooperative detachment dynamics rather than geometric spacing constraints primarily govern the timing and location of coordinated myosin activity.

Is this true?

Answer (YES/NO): NO